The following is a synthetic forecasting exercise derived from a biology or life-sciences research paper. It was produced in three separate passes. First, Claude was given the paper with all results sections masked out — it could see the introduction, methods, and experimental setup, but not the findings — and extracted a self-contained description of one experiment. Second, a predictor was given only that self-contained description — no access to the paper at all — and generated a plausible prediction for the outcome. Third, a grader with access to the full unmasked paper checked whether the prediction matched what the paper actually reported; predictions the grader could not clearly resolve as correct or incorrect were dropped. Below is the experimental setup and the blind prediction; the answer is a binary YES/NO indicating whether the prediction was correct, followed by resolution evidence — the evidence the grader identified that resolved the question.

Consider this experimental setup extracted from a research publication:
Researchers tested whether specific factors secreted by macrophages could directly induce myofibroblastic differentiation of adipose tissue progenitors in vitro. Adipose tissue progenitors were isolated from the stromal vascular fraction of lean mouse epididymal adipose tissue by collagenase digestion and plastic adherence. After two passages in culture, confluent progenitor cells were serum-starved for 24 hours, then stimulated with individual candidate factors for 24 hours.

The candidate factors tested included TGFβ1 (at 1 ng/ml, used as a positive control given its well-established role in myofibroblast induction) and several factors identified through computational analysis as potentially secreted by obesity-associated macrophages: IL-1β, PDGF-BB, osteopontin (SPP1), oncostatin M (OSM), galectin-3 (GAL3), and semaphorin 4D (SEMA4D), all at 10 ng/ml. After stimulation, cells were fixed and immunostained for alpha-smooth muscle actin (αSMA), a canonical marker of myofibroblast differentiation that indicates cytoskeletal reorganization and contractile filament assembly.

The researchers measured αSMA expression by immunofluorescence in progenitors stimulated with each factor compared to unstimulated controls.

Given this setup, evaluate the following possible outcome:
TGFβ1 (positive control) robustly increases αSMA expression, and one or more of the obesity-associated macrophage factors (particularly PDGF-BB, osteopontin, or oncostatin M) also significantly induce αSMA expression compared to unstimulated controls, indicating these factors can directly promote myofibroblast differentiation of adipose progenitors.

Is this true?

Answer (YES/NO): YES